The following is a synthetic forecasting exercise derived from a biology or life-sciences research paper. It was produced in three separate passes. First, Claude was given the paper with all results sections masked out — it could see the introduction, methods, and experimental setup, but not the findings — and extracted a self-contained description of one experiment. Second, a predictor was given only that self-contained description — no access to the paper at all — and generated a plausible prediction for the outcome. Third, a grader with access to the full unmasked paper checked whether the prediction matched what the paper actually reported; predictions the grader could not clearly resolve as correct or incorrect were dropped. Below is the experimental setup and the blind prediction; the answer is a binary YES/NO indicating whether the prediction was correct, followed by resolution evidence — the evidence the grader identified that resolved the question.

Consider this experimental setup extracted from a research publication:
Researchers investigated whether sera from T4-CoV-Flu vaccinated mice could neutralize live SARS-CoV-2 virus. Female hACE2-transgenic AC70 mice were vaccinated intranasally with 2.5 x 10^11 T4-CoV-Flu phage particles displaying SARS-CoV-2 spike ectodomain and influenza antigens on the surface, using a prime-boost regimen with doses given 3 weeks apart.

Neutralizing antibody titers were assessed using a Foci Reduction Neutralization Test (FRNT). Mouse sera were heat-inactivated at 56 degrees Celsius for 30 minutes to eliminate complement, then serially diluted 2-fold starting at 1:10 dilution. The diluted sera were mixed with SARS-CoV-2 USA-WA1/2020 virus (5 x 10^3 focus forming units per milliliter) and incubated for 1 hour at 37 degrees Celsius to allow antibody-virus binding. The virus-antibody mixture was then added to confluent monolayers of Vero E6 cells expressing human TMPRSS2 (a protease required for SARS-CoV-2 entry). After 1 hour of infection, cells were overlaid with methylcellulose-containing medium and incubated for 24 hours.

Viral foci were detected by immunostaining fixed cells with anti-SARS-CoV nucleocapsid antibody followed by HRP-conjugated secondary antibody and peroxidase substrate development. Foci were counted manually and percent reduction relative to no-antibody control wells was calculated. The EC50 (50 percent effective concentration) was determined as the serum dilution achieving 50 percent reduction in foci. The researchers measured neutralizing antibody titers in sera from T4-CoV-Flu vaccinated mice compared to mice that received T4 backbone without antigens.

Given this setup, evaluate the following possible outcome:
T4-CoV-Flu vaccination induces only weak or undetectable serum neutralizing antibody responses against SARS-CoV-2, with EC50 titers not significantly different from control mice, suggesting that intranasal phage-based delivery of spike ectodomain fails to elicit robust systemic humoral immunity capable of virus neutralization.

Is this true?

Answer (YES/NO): NO